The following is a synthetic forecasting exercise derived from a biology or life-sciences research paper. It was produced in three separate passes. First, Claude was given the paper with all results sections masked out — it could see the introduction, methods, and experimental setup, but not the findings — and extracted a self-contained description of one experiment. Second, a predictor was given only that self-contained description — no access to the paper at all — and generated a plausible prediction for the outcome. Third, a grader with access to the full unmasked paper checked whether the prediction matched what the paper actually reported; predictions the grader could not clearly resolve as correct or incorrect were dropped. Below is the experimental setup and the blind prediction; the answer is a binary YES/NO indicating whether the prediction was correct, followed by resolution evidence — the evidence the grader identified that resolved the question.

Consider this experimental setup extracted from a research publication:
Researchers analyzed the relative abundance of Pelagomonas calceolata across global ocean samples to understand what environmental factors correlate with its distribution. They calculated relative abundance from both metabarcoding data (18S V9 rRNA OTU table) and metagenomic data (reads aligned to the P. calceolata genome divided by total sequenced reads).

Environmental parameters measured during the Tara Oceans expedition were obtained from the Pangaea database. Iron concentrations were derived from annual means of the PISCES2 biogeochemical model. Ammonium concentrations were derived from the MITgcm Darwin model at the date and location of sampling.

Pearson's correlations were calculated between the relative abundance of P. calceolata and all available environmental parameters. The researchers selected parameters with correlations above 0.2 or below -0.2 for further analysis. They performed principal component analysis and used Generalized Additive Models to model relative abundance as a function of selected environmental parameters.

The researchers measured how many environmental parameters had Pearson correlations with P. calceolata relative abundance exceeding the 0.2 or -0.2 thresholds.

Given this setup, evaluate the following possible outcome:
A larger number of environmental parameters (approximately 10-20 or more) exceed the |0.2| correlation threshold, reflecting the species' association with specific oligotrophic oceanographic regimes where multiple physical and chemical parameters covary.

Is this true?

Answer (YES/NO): NO